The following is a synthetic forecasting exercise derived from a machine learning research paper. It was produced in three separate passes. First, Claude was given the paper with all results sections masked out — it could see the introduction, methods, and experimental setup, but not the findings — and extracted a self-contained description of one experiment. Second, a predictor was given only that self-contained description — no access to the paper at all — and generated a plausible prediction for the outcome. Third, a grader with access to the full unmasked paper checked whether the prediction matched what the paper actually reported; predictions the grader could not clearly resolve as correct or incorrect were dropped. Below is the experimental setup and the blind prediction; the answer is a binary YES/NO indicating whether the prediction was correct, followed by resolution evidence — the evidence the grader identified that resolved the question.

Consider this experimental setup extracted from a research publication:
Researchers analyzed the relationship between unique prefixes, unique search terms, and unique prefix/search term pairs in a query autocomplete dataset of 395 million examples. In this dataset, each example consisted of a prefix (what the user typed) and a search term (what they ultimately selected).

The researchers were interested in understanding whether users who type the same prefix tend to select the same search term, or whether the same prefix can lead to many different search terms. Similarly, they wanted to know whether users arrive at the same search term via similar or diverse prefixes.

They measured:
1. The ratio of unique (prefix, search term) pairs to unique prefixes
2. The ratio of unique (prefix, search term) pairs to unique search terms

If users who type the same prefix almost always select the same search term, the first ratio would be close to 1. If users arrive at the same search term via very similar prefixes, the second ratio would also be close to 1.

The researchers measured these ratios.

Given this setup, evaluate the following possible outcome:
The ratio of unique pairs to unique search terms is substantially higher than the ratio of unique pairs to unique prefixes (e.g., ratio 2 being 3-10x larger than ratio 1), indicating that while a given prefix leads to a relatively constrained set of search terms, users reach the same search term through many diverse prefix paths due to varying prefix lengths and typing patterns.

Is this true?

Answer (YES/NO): NO